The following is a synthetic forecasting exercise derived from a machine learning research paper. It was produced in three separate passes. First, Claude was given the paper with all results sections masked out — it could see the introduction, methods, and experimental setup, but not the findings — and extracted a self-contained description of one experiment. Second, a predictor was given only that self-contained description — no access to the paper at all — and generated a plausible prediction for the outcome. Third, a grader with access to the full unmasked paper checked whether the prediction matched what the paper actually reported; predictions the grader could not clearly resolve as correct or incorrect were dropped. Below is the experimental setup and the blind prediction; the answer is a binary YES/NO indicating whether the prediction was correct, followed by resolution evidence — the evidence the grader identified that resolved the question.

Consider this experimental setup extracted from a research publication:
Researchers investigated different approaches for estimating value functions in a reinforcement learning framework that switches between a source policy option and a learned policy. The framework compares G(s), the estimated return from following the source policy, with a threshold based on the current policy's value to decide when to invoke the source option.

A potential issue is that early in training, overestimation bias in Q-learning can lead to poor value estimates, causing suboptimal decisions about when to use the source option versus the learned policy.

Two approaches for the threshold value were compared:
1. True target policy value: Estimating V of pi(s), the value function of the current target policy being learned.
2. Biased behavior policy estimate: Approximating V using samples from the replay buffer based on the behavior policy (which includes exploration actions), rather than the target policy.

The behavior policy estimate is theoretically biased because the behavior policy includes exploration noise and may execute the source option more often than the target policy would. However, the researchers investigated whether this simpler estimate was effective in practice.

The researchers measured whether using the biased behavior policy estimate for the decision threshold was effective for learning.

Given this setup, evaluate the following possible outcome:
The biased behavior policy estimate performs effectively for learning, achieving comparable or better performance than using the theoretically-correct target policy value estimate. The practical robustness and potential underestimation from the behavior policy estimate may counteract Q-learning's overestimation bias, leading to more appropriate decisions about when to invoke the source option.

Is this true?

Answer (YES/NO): YES